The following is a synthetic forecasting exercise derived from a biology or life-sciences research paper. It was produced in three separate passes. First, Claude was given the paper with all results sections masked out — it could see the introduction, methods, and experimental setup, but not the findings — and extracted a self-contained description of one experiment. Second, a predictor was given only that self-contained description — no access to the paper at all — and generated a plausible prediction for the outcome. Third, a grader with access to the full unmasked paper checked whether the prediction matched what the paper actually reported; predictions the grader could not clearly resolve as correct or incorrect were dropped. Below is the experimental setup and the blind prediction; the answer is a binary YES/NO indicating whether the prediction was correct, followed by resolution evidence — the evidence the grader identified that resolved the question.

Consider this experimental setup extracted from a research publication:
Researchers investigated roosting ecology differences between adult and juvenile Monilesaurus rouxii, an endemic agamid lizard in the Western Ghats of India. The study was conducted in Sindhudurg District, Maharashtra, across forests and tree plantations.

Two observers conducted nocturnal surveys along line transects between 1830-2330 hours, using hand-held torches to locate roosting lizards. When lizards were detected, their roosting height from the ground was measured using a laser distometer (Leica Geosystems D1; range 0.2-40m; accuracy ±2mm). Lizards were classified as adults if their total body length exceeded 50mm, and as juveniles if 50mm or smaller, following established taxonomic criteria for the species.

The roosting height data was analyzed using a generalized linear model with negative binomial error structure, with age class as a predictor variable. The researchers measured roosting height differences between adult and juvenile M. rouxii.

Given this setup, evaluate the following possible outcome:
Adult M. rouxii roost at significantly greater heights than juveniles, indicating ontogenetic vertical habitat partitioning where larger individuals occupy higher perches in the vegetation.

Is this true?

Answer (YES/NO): YES